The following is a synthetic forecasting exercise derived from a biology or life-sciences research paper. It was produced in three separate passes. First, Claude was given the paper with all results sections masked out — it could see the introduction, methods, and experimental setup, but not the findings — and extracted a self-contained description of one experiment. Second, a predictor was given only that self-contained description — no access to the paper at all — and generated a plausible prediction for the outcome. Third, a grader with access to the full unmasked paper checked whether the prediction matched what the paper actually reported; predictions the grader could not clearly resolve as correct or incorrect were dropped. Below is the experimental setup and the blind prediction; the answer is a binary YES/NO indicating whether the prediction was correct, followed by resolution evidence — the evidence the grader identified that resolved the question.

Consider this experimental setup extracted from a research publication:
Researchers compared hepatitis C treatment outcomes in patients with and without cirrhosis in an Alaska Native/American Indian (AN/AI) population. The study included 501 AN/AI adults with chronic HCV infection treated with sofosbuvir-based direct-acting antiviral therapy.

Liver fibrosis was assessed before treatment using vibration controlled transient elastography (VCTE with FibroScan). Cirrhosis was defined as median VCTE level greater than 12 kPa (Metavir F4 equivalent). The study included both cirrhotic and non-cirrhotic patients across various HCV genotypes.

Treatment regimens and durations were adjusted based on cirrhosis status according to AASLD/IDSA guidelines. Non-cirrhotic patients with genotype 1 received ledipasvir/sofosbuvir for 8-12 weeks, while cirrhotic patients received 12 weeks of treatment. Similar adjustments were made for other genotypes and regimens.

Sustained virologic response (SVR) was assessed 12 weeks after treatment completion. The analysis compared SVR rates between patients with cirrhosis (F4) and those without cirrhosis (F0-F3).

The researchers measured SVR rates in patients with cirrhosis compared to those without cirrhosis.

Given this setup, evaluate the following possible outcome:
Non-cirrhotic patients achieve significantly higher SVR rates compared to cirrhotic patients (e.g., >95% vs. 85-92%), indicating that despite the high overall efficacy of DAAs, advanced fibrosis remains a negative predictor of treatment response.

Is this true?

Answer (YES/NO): NO